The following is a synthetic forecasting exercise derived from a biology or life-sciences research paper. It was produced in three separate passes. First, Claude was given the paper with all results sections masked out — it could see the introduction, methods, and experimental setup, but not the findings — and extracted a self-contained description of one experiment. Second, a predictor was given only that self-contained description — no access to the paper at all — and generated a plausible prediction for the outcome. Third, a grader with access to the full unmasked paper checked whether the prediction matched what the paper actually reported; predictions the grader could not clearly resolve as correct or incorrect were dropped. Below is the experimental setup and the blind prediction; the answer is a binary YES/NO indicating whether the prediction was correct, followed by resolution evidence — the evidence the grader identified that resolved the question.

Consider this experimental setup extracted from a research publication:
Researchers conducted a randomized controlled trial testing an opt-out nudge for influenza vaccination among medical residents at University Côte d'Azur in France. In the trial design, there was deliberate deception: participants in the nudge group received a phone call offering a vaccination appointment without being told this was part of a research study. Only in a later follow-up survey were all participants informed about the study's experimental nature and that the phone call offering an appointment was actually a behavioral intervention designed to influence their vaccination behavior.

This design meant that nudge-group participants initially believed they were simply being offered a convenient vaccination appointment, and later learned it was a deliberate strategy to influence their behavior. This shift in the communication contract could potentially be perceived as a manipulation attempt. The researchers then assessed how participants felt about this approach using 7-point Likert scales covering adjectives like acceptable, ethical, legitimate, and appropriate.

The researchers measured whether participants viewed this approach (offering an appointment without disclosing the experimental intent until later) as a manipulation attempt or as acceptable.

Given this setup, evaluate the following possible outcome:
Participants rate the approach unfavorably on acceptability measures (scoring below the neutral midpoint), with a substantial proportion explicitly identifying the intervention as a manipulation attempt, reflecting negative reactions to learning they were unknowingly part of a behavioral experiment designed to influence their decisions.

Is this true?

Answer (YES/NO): NO